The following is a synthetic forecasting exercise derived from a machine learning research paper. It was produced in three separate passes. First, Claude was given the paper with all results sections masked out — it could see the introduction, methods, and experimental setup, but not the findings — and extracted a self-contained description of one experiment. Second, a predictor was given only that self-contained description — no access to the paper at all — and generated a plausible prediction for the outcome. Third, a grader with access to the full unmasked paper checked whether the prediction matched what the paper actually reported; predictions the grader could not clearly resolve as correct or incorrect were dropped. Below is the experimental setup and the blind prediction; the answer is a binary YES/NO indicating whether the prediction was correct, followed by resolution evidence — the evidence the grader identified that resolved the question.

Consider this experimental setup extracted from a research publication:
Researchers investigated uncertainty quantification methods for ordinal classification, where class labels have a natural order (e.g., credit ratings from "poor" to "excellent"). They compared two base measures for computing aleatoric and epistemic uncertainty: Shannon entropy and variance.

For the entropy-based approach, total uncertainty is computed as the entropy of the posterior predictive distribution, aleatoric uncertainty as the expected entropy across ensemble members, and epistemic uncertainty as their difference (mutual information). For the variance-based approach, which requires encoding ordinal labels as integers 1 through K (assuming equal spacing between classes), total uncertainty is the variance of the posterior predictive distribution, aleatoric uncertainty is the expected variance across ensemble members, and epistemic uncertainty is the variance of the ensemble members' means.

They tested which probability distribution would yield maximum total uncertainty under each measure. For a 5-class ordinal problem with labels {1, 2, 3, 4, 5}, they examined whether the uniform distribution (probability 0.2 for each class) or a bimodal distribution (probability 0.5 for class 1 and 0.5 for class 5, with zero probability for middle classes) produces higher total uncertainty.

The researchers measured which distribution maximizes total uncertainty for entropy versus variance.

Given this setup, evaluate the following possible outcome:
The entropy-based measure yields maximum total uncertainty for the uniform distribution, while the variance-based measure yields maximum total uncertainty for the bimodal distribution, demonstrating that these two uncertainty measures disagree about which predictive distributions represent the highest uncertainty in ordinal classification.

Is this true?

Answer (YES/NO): YES